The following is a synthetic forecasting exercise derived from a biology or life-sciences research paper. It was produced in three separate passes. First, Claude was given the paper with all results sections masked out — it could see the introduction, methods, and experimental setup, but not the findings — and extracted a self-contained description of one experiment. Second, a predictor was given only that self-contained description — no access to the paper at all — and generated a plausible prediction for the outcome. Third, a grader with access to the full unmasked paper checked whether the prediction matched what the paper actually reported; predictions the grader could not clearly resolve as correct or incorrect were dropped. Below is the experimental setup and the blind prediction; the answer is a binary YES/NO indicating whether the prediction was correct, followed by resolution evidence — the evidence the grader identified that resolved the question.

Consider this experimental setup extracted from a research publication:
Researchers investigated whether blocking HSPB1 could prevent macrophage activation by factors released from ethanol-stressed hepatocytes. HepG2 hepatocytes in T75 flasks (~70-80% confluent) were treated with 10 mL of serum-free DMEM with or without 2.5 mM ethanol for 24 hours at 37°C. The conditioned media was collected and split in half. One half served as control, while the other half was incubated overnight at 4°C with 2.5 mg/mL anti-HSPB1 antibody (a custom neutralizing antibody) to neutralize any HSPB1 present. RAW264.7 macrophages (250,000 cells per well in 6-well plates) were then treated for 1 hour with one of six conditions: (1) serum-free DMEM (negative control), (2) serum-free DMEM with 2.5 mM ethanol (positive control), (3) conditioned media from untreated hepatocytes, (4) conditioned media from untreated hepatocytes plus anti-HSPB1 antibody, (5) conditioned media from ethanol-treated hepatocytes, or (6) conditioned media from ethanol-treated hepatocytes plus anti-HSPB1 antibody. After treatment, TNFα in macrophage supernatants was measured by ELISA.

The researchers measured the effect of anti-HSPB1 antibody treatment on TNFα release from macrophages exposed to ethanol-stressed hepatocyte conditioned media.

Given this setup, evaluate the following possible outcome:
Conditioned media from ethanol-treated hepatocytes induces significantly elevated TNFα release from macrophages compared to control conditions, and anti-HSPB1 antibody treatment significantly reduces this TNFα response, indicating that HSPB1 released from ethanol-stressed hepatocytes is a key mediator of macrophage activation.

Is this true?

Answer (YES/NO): YES